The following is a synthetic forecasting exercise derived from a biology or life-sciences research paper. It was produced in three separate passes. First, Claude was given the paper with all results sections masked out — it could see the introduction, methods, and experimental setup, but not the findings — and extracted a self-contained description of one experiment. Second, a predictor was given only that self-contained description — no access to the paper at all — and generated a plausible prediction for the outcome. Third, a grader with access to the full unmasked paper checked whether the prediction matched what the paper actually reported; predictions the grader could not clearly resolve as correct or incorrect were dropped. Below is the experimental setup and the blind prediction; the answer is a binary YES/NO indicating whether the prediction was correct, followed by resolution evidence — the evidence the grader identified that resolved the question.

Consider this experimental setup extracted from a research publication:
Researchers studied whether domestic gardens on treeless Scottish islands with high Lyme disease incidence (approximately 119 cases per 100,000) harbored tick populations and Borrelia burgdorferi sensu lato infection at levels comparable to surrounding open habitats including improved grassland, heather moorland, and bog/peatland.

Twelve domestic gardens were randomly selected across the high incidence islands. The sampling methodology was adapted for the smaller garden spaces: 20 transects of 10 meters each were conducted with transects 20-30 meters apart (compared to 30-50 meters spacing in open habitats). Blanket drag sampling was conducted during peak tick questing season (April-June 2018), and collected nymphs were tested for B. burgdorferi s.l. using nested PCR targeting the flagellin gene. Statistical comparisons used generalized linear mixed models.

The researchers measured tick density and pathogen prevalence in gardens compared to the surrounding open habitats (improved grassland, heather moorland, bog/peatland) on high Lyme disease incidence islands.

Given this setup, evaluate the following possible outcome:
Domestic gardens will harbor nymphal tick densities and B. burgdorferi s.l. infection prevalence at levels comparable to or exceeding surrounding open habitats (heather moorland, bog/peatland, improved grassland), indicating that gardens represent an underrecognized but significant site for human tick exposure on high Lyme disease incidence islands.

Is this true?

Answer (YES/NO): YES